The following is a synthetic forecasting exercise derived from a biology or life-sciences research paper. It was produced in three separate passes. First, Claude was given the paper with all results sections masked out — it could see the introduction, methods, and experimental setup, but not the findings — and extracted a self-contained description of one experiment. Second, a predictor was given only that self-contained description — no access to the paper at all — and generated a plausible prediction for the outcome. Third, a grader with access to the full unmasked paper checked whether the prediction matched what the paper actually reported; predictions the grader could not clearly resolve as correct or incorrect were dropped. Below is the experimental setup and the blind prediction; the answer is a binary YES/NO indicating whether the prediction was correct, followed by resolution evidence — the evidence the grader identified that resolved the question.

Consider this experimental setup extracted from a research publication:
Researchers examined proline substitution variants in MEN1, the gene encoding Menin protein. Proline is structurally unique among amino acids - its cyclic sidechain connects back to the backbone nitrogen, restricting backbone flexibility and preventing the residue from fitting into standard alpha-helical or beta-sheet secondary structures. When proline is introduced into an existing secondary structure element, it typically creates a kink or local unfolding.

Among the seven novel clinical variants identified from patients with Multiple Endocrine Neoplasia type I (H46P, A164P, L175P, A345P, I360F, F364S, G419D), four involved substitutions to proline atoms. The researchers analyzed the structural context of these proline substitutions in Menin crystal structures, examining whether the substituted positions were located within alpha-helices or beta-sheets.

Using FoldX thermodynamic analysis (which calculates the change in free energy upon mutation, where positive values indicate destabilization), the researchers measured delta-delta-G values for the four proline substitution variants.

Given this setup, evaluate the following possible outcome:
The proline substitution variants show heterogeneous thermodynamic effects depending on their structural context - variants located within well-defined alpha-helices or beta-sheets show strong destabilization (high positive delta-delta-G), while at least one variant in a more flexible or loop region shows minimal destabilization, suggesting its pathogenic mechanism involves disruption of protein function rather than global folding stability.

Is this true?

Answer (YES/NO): NO